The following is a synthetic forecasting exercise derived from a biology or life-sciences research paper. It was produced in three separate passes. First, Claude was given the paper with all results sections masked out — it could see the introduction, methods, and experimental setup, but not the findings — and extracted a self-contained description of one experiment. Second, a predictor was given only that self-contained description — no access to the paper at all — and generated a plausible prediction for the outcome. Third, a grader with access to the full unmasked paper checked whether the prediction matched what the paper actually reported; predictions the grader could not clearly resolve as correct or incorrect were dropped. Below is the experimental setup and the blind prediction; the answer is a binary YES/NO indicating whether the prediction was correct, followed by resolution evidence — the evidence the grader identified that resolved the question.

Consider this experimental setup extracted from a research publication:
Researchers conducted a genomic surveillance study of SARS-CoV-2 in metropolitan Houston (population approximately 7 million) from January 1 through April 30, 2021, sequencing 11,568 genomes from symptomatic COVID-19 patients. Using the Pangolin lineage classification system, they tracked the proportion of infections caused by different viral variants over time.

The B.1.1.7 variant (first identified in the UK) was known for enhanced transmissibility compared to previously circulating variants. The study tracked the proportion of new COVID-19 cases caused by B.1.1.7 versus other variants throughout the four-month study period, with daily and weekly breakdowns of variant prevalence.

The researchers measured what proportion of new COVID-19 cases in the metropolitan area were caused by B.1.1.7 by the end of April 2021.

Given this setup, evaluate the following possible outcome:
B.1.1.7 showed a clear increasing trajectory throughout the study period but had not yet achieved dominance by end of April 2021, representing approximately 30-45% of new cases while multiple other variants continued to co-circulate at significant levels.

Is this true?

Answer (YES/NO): NO